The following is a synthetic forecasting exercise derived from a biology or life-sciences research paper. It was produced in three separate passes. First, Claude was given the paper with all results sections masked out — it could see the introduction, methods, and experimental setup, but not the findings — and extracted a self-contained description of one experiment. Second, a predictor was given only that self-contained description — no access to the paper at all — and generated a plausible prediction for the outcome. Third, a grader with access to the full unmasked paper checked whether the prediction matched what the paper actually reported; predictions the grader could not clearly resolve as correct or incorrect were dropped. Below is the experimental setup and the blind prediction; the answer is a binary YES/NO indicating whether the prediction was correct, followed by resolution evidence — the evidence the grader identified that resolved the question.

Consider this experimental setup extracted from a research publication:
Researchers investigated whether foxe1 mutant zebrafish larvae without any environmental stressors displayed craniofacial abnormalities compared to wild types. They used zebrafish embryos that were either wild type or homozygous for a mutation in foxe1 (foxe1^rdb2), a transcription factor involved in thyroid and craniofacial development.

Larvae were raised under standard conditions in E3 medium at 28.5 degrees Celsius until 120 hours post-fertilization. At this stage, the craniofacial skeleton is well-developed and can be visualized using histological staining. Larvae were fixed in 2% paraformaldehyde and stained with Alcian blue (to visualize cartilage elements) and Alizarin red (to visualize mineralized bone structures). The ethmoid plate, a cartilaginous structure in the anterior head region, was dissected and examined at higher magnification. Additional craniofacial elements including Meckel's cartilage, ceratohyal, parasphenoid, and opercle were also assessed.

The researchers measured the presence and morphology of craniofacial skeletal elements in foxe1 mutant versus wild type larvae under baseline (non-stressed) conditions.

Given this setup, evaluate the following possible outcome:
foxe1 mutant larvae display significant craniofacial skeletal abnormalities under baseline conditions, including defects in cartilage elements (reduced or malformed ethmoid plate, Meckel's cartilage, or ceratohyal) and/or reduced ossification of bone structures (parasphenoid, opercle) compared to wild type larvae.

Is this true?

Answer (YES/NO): NO